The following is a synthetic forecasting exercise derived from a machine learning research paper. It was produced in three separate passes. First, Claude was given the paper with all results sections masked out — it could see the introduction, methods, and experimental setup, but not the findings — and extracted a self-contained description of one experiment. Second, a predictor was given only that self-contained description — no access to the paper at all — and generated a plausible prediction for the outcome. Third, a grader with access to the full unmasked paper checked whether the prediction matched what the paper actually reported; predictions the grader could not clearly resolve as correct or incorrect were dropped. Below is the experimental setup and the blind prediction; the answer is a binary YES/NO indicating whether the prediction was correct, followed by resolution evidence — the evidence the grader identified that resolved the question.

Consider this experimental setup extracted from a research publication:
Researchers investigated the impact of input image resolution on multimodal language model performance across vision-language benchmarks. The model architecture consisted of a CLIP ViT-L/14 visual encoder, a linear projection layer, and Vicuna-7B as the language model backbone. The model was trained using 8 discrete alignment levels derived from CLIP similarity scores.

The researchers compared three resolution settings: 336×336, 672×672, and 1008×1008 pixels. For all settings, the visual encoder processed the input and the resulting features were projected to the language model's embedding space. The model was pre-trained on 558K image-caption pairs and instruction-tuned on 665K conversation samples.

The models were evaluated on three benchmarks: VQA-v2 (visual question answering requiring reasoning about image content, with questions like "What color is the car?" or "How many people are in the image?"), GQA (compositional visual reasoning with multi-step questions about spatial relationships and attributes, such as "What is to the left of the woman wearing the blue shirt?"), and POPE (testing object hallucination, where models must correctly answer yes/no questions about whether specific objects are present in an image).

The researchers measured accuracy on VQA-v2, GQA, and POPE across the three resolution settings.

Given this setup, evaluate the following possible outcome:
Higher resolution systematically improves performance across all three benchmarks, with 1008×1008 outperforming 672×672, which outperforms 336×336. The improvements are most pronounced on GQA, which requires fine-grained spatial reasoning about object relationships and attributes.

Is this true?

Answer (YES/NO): NO